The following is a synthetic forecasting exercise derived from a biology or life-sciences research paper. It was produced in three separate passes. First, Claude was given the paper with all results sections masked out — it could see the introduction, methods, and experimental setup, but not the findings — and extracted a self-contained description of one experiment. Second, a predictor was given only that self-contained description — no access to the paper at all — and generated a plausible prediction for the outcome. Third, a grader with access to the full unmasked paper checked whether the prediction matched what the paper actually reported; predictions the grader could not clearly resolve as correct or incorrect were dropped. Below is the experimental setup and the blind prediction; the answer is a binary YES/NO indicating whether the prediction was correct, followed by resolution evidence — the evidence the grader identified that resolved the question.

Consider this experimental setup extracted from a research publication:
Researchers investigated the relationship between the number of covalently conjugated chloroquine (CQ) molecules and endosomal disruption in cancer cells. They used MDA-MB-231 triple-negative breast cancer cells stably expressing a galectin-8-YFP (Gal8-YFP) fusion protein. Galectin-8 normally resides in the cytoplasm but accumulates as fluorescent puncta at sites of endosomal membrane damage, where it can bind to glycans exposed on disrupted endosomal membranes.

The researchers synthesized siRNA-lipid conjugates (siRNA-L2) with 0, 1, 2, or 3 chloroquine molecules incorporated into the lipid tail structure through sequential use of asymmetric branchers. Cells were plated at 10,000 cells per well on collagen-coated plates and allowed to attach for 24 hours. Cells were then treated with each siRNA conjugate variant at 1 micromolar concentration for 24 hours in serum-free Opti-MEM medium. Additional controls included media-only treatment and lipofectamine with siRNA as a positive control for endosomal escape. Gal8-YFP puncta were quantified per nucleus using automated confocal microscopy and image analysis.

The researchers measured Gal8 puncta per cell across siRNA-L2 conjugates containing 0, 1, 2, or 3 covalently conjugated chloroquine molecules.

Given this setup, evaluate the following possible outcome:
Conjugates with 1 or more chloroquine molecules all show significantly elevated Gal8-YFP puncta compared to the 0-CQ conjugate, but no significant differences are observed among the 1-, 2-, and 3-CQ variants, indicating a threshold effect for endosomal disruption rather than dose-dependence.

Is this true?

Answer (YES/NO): NO